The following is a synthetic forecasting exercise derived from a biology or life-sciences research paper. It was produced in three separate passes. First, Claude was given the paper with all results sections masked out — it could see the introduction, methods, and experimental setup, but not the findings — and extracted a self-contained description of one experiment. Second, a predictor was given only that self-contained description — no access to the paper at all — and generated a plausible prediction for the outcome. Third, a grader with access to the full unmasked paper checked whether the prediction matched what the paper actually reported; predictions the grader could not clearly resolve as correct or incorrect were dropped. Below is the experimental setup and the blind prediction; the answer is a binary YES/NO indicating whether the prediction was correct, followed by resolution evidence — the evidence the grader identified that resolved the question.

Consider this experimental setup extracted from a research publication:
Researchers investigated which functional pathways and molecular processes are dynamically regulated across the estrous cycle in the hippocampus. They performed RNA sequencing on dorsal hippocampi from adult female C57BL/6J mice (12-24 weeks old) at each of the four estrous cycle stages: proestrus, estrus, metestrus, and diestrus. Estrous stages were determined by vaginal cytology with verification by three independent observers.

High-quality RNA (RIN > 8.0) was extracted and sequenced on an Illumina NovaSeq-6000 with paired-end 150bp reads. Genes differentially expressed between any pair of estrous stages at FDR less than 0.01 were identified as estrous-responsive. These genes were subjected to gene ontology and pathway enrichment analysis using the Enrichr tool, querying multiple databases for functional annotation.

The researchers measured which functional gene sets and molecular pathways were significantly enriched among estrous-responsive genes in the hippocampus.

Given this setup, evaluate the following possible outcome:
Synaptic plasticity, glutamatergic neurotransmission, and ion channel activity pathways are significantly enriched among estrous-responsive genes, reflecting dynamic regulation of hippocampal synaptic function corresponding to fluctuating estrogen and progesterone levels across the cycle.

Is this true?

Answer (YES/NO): YES